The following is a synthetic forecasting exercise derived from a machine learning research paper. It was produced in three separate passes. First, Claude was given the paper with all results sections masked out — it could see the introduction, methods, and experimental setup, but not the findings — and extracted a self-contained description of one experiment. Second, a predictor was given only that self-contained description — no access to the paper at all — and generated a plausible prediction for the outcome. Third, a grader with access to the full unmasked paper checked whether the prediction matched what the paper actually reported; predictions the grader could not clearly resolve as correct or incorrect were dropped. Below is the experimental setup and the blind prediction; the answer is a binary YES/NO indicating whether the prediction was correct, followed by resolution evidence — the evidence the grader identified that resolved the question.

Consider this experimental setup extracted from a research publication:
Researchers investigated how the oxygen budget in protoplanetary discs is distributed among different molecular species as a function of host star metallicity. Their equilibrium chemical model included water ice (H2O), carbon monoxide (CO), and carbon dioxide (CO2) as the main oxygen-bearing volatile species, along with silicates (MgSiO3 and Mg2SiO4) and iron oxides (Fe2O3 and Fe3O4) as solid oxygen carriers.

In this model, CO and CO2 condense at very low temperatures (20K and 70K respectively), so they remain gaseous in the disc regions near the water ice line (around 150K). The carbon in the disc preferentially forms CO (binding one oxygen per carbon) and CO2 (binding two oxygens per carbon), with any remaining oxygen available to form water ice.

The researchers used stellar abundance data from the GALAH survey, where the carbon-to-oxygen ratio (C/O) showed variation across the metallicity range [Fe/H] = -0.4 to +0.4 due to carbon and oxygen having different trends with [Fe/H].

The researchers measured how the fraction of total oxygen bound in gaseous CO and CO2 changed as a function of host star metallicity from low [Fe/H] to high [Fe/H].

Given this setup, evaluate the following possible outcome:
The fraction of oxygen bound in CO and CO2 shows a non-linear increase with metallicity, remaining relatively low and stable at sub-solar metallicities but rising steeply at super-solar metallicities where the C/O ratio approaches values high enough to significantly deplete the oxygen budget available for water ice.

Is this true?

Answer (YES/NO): NO